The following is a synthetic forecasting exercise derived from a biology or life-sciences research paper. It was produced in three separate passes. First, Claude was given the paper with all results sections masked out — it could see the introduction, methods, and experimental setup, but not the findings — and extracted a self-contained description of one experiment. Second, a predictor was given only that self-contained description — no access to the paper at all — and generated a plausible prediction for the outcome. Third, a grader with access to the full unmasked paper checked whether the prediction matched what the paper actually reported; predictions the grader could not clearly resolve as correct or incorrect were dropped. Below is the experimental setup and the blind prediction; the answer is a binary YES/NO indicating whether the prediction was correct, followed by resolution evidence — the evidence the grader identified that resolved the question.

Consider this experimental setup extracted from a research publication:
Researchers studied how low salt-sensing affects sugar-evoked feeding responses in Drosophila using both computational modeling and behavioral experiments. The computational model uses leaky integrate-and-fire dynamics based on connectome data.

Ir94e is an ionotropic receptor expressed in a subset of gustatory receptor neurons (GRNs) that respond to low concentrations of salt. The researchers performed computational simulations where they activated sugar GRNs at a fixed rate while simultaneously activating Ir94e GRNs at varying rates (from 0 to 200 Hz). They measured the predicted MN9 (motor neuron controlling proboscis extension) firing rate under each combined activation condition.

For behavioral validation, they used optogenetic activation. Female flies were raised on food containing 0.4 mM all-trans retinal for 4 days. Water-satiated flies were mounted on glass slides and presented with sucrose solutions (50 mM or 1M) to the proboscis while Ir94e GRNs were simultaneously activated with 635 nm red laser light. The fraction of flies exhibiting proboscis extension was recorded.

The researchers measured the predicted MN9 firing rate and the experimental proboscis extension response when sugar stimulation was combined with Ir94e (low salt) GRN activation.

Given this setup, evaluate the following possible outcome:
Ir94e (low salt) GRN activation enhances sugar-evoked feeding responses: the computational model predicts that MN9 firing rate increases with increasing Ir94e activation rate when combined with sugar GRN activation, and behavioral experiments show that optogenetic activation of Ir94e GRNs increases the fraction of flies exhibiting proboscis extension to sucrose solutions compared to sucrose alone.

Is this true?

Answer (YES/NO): NO